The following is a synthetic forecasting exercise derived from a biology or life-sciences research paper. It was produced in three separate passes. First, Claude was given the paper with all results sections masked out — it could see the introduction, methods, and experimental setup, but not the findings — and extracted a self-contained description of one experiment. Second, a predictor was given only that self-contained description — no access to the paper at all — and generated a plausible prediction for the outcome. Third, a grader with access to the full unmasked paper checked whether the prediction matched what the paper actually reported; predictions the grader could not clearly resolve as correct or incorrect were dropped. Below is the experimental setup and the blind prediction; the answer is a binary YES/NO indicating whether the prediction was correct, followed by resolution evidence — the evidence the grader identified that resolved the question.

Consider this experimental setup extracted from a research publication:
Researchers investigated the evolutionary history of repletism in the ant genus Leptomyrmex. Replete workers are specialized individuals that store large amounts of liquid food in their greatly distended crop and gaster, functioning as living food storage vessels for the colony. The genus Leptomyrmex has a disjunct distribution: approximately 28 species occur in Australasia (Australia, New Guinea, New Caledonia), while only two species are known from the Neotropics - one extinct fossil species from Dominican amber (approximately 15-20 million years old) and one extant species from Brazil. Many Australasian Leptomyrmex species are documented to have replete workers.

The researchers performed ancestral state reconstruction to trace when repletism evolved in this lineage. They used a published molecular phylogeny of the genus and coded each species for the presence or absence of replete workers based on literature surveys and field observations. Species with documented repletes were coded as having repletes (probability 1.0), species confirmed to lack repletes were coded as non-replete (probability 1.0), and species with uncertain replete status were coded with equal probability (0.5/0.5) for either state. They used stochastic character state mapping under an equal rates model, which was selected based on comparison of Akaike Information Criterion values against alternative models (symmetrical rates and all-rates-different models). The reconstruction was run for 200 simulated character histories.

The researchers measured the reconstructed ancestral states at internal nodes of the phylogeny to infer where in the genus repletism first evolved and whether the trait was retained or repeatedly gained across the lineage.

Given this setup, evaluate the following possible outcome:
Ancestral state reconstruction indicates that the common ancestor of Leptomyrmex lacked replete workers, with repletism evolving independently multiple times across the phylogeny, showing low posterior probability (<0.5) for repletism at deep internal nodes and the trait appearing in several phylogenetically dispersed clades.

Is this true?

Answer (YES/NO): NO